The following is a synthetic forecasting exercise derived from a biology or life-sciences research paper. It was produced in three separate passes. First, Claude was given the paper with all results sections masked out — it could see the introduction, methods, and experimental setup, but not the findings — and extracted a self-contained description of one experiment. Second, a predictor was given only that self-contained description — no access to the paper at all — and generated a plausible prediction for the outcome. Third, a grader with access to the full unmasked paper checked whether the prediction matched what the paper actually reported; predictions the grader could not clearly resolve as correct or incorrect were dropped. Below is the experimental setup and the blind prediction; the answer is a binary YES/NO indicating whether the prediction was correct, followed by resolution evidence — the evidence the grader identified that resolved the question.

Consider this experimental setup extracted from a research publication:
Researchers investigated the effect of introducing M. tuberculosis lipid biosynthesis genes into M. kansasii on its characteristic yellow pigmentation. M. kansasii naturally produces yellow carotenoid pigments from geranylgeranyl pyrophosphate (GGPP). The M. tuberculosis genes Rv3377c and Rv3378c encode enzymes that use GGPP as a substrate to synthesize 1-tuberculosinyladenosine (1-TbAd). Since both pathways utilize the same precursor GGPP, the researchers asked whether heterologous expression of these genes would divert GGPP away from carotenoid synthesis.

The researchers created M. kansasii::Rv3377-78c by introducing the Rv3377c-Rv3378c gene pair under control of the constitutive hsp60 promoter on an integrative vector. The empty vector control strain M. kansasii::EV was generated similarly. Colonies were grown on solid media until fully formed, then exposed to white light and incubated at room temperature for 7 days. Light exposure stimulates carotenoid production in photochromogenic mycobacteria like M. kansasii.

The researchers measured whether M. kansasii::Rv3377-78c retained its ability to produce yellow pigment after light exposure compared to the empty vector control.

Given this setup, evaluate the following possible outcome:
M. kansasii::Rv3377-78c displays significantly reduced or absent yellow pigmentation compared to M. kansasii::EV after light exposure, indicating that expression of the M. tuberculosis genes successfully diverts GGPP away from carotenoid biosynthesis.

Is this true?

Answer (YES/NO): NO